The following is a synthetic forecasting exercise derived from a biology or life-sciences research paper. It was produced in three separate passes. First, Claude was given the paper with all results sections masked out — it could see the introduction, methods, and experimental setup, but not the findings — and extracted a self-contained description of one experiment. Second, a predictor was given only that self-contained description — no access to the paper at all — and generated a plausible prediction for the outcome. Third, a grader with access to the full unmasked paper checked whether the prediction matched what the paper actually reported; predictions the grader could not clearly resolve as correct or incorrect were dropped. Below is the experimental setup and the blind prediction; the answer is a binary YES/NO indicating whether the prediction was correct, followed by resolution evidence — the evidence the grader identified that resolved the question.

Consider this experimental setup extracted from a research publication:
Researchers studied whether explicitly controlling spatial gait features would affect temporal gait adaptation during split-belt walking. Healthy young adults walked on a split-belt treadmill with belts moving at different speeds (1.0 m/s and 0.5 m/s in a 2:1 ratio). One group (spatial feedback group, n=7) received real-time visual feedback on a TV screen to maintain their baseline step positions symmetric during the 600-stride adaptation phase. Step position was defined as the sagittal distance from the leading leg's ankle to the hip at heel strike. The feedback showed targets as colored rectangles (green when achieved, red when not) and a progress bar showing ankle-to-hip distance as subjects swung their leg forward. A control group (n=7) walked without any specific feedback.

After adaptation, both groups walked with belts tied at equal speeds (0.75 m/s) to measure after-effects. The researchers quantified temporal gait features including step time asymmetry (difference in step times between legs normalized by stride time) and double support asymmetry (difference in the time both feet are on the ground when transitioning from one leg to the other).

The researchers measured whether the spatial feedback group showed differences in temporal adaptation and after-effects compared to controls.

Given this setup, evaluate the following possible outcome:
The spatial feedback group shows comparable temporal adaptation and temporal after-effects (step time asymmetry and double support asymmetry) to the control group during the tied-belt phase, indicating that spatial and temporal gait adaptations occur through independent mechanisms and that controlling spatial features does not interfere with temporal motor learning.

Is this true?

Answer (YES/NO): YES